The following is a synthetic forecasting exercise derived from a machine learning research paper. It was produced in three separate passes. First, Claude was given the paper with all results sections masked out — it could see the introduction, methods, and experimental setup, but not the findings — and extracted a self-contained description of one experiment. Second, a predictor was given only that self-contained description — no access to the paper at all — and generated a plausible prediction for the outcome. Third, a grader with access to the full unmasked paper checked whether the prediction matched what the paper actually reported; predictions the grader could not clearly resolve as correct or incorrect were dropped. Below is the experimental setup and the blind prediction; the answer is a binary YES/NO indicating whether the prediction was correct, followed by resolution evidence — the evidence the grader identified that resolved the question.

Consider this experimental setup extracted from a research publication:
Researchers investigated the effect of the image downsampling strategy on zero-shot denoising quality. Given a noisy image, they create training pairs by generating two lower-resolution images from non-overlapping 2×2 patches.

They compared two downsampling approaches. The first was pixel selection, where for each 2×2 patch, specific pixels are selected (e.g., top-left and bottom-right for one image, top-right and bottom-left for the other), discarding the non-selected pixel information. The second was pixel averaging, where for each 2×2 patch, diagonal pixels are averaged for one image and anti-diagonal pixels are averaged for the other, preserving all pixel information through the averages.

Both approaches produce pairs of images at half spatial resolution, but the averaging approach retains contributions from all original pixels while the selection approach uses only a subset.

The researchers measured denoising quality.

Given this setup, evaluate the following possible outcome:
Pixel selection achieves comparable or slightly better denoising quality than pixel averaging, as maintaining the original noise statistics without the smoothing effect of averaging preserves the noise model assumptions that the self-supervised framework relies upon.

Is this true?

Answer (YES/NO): NO